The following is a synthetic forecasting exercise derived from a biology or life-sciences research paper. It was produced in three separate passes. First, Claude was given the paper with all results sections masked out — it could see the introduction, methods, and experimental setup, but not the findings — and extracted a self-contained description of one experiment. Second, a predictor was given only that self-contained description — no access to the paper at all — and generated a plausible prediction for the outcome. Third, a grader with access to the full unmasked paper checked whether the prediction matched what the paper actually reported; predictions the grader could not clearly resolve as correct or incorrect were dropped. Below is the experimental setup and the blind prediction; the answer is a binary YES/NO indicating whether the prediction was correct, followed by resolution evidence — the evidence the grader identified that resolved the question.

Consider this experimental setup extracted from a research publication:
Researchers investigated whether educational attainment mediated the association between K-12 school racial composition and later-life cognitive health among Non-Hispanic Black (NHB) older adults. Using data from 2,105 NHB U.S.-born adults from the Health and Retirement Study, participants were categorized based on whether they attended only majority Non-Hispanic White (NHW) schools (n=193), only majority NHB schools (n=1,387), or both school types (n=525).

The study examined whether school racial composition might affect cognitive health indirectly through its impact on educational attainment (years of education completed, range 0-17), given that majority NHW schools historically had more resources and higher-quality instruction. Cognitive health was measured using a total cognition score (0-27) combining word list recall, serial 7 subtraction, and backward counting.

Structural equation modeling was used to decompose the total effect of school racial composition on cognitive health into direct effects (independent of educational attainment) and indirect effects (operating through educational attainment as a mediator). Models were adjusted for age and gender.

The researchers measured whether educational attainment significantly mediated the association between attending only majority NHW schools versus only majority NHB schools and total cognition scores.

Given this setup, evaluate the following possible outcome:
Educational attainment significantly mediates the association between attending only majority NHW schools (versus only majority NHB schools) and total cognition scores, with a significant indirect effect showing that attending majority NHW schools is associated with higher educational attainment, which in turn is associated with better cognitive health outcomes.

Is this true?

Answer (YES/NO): YES